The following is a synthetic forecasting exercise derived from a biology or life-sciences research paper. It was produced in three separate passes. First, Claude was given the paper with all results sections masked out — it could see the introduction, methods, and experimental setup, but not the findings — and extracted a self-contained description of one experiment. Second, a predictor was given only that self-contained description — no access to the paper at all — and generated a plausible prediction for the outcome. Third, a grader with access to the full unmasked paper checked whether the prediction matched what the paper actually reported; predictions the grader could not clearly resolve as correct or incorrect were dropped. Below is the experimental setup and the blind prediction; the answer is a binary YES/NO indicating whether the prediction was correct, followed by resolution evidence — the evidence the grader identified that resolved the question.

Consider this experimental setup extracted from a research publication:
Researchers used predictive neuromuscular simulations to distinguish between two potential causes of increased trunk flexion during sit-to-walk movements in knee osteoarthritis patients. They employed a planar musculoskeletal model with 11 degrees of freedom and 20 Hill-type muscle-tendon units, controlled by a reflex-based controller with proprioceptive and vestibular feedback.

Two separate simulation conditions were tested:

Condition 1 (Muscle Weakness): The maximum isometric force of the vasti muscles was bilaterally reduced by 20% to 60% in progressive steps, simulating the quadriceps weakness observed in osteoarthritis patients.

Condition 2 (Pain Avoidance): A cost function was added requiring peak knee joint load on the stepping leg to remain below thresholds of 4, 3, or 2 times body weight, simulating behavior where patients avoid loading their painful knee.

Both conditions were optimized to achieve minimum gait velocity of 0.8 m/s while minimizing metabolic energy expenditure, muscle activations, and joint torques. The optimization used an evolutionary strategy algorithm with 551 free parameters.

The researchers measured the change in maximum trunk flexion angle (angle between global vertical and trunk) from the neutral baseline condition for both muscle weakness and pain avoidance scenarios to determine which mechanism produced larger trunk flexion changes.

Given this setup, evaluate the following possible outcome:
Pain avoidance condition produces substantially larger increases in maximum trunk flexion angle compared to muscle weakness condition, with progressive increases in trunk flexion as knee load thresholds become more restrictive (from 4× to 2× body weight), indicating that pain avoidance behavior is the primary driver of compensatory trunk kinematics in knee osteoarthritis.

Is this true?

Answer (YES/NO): NO